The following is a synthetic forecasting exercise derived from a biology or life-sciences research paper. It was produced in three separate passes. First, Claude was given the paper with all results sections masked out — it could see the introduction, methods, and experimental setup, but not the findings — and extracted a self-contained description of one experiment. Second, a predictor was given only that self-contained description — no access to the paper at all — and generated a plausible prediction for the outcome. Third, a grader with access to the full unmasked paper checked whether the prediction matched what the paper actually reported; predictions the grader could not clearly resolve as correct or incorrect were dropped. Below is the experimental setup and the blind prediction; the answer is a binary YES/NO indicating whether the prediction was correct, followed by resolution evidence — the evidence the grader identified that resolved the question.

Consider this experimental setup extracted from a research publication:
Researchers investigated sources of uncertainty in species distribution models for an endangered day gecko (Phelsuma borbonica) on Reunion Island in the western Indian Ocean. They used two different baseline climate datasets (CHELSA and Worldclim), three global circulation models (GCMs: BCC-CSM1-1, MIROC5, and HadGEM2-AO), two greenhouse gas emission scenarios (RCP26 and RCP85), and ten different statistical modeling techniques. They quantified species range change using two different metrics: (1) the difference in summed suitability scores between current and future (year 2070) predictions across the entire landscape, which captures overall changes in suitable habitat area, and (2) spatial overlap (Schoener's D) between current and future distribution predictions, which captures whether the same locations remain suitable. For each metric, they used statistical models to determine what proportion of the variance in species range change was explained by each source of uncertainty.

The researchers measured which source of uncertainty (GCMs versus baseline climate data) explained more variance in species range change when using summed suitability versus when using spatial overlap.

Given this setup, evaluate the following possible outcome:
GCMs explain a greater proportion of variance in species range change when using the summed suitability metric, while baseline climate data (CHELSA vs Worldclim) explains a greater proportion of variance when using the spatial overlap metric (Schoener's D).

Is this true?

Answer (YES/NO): YES